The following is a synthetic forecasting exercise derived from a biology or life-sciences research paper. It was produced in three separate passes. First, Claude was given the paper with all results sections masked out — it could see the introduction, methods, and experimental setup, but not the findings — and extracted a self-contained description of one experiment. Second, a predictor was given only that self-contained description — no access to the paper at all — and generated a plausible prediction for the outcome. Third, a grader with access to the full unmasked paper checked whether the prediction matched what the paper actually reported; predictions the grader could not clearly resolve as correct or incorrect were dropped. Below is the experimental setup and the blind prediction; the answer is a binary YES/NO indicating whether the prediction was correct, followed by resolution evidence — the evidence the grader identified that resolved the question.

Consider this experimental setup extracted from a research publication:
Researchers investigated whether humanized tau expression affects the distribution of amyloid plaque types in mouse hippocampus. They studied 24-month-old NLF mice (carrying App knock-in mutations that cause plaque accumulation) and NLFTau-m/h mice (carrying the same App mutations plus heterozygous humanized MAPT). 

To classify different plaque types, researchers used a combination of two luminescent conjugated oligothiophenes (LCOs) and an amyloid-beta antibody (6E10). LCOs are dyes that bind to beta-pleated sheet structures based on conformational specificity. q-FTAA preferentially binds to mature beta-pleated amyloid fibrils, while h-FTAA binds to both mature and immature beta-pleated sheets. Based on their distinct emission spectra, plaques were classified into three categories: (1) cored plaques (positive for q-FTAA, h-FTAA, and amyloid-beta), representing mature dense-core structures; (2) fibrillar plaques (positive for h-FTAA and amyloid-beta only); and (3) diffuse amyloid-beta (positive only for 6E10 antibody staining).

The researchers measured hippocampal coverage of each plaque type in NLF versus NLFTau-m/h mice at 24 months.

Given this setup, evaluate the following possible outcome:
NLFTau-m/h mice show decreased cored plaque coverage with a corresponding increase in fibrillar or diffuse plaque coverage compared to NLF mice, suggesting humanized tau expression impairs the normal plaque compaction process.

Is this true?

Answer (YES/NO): NO